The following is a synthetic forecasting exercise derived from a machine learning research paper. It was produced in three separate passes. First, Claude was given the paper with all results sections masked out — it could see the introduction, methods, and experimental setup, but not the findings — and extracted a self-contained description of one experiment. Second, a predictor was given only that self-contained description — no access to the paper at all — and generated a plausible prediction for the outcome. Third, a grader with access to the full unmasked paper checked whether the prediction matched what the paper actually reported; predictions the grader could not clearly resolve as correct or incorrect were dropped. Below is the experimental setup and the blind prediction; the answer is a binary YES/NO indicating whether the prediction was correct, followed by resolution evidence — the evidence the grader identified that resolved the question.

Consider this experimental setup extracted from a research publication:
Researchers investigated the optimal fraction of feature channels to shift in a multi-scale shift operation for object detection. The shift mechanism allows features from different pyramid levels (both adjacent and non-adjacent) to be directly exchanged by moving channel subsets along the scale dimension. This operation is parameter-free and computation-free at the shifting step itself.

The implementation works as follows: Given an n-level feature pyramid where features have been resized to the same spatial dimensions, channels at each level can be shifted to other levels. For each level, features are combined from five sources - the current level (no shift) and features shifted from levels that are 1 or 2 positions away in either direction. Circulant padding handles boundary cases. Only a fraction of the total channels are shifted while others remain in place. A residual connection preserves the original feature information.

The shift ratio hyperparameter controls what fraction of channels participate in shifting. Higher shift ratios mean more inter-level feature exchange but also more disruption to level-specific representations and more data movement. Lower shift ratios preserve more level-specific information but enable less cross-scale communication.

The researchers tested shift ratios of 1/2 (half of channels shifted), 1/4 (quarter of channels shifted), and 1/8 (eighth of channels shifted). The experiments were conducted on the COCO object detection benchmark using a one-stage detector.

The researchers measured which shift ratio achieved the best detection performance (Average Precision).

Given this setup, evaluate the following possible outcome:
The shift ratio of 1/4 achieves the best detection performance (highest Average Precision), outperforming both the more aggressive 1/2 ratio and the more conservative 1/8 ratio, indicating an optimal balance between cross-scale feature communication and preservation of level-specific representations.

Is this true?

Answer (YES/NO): YES